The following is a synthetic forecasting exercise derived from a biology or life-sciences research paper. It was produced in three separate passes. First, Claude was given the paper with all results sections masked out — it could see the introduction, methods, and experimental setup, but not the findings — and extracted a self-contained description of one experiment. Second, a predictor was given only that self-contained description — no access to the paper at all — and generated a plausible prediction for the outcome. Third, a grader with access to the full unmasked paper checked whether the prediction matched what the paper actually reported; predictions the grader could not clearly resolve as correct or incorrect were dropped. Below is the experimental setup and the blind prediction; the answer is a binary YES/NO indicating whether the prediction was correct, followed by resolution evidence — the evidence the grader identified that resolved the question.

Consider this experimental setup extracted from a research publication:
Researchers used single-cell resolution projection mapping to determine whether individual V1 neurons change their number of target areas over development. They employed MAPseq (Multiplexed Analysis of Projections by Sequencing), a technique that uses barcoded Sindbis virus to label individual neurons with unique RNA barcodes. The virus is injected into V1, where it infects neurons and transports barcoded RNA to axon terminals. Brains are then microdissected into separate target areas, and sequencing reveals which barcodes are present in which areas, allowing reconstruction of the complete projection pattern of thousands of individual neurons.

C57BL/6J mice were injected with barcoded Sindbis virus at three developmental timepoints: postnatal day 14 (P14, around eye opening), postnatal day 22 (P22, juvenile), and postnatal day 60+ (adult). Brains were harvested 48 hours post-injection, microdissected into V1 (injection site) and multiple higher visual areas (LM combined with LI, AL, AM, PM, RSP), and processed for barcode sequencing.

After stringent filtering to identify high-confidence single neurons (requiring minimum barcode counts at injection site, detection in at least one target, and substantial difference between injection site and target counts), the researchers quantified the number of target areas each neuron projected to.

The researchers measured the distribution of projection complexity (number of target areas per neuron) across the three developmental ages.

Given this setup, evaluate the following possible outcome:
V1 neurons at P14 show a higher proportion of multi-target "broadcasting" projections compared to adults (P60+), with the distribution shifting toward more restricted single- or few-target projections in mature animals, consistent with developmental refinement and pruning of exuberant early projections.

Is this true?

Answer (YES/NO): NO